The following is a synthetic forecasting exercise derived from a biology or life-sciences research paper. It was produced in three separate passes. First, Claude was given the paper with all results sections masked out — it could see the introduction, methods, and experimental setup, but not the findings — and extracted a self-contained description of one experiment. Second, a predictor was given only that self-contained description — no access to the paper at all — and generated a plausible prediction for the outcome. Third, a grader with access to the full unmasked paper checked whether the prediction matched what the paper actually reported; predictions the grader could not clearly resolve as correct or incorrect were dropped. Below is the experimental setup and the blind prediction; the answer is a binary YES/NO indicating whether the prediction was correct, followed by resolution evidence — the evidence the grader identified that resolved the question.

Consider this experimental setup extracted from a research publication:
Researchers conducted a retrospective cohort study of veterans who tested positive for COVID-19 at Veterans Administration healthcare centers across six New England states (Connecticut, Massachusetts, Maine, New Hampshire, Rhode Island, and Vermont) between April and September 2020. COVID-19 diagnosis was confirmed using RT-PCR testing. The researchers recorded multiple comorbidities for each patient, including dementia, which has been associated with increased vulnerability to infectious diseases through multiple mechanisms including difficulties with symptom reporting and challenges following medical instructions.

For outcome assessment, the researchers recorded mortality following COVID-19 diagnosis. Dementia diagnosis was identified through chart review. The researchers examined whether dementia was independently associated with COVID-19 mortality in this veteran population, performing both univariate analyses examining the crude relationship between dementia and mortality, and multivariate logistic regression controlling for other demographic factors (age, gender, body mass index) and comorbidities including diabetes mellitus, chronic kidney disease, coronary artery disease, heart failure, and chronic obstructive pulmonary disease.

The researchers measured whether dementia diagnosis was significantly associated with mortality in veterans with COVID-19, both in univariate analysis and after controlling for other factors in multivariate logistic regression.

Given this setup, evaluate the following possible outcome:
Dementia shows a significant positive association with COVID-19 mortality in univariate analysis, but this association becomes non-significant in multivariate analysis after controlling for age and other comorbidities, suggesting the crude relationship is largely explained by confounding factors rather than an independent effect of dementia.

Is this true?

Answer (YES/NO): NO